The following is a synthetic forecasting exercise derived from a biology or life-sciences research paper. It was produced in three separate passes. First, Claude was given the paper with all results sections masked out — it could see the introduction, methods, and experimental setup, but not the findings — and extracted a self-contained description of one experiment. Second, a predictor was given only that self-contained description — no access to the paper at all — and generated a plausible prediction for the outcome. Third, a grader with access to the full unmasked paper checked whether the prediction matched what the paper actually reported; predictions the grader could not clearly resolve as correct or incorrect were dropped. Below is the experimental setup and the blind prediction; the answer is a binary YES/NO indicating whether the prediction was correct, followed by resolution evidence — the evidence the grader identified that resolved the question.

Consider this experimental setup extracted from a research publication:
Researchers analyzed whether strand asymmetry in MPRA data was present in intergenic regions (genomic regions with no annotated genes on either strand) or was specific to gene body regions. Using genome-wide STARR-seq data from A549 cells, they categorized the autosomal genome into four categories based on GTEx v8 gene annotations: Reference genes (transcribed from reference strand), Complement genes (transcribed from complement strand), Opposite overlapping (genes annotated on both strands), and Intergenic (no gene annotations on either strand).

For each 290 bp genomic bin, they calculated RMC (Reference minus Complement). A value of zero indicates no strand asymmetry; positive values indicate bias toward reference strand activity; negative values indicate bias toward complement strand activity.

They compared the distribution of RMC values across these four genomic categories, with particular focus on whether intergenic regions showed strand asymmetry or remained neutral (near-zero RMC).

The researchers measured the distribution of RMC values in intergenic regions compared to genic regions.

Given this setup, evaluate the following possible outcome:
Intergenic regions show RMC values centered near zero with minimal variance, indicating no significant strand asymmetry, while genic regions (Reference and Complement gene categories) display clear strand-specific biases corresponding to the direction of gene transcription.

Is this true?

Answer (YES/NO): NO